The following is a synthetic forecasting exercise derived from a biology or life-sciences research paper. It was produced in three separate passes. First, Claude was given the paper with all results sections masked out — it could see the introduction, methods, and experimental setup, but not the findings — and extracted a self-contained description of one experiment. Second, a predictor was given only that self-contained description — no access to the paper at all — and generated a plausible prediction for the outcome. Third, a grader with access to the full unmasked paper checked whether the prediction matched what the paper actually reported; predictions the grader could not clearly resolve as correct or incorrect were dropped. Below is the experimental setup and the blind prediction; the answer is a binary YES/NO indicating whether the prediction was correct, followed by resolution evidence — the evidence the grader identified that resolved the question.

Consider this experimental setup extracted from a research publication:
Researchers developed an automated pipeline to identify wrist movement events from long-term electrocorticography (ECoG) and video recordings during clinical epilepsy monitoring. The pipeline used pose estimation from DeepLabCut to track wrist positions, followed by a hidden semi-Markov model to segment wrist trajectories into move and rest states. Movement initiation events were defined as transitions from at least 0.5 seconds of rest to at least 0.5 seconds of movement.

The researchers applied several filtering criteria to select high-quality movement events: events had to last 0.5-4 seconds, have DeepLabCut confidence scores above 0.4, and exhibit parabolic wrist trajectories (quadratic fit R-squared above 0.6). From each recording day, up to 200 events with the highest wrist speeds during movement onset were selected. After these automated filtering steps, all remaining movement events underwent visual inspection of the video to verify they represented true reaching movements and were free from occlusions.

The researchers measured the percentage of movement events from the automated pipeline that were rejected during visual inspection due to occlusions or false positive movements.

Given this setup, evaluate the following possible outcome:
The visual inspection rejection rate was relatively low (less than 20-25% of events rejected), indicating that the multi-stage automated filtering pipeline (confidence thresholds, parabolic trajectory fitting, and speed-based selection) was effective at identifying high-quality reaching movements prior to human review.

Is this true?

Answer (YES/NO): YES